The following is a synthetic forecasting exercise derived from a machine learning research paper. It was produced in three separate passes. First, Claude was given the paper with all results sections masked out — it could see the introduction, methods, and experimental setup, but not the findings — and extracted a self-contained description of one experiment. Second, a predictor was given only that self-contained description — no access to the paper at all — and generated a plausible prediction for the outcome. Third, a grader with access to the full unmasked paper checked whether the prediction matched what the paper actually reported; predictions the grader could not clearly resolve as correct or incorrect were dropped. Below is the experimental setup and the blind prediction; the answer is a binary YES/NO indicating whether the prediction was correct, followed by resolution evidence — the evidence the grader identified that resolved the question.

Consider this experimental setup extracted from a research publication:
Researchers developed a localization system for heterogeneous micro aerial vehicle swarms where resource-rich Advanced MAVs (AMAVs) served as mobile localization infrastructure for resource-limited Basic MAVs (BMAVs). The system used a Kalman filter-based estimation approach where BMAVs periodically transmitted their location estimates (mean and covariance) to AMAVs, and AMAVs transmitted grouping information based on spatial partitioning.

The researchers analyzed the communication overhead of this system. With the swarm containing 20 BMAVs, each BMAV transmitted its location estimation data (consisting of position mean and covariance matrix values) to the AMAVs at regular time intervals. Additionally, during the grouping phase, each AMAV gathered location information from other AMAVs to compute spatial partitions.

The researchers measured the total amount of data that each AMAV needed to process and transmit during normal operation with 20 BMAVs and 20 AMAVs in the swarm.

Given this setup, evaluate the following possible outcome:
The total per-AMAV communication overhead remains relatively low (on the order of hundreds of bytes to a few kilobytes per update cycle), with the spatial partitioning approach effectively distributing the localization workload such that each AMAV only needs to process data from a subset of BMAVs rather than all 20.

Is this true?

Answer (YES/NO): NO